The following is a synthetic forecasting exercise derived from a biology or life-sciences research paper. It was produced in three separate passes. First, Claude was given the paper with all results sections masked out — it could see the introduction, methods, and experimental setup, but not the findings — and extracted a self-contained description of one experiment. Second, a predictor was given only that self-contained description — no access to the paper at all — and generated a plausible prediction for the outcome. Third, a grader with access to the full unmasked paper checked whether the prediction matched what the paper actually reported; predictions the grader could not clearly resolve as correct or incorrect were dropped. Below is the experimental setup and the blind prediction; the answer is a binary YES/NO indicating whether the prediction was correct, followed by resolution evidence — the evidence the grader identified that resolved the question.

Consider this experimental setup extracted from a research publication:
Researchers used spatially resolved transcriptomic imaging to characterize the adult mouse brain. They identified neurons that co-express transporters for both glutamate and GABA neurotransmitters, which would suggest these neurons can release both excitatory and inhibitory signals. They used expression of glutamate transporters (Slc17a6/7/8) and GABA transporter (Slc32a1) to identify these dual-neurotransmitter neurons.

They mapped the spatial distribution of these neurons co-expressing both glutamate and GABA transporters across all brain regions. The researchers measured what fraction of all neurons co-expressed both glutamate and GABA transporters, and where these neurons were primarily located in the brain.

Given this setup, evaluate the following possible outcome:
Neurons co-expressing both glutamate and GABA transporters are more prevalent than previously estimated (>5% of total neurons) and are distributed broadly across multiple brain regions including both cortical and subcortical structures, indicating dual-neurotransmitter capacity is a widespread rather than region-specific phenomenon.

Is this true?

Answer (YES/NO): NO